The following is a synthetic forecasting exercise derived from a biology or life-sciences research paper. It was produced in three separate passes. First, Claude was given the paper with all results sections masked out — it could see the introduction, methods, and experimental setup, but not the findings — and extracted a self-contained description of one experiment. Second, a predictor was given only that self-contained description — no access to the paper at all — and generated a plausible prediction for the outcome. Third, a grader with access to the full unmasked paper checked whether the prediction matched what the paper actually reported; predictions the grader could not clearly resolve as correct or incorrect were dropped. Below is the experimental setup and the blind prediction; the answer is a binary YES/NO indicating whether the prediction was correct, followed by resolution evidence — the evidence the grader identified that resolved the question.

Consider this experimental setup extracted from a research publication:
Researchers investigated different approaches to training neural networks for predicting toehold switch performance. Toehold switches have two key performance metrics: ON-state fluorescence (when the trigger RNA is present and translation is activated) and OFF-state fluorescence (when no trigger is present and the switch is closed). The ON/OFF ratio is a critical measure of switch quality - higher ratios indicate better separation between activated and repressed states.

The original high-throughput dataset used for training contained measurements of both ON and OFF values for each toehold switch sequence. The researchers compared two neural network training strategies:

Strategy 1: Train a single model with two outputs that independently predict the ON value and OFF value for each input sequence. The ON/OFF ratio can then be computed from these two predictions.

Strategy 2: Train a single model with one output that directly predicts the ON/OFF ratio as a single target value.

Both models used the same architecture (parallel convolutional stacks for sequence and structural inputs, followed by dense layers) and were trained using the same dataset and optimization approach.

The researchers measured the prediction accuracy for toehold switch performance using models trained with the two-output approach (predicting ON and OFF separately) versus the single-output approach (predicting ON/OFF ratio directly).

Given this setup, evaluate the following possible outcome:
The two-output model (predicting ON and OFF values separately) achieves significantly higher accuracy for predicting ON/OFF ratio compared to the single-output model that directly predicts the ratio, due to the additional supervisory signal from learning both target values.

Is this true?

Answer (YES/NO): NO